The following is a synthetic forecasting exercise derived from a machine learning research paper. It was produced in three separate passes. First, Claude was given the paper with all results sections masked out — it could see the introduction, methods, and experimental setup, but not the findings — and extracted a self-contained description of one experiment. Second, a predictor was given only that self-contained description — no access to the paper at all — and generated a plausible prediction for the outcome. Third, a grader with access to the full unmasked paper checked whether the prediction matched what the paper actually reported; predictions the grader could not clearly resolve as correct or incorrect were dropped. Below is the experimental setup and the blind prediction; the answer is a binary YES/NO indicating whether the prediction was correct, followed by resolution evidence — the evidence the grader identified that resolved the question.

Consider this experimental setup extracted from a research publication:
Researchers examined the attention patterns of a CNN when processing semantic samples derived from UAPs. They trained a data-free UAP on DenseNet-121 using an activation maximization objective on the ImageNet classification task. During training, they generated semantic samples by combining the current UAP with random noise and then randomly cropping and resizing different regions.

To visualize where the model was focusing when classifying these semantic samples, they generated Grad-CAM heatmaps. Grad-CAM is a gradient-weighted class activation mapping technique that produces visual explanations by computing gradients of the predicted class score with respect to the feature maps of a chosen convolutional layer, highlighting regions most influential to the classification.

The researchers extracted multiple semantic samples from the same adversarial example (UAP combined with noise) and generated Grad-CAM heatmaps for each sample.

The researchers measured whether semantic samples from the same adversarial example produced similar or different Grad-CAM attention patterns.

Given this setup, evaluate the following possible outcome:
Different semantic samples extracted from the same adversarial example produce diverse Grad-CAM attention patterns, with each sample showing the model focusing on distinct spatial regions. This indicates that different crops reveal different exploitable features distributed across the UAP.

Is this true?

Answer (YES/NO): YES